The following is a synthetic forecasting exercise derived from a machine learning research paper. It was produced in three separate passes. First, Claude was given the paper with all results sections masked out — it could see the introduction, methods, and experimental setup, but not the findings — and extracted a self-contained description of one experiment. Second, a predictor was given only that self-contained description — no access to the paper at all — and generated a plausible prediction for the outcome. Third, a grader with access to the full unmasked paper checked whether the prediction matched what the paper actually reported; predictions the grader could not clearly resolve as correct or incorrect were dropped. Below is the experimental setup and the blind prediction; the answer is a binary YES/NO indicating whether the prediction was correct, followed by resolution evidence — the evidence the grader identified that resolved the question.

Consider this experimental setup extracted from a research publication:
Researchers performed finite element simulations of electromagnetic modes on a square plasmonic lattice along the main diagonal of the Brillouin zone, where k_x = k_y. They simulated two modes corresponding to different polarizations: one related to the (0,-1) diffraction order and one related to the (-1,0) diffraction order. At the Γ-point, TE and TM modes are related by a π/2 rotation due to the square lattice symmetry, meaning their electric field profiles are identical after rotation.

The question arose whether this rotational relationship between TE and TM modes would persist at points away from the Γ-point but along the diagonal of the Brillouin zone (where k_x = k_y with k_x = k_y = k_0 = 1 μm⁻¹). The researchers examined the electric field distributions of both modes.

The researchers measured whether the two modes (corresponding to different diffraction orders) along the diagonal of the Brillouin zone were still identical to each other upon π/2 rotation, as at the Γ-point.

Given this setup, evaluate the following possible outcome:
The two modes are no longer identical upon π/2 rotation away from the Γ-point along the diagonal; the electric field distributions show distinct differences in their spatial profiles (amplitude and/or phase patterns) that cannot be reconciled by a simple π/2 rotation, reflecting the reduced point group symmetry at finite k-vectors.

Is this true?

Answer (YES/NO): YES